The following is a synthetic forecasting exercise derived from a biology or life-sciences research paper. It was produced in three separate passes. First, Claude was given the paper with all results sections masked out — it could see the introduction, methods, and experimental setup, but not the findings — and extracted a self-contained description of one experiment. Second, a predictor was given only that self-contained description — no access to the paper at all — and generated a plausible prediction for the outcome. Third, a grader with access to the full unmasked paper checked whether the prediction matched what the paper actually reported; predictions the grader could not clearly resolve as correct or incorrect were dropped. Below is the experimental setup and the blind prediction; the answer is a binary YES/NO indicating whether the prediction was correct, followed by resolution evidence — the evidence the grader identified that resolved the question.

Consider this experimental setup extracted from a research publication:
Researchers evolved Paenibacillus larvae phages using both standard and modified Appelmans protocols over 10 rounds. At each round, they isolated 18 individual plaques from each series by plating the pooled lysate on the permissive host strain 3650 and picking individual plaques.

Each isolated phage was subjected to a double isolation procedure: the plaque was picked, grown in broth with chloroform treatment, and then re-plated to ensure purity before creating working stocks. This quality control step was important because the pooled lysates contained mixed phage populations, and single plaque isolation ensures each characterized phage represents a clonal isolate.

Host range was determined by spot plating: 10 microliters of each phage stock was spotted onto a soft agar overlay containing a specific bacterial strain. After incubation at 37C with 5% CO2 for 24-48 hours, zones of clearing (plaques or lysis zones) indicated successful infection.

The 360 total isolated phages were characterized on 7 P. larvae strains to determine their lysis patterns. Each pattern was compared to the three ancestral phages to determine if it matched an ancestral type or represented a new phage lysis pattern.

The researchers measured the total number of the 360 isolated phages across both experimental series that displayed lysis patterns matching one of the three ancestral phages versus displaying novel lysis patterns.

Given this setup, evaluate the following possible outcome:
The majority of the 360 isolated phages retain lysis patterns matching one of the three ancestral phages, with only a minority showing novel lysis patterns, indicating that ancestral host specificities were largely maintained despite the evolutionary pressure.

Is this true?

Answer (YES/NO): YES